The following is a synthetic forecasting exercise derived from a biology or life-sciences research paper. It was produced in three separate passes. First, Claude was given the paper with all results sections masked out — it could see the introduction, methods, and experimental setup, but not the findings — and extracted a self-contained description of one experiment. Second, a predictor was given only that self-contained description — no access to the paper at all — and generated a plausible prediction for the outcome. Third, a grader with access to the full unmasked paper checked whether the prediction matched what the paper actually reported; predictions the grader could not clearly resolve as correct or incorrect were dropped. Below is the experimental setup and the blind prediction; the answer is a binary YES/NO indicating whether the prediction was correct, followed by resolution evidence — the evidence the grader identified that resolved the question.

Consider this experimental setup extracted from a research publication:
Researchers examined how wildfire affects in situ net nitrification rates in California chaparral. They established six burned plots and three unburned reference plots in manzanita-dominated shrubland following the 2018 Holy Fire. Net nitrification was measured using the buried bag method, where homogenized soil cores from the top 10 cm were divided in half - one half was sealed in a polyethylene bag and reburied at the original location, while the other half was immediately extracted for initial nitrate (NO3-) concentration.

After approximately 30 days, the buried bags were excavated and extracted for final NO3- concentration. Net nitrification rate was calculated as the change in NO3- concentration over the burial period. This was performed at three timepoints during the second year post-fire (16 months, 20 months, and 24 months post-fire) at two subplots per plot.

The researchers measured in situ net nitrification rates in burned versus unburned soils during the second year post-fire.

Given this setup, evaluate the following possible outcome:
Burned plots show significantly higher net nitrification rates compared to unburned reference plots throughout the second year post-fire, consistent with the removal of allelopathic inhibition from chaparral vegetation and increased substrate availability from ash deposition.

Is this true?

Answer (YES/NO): NO